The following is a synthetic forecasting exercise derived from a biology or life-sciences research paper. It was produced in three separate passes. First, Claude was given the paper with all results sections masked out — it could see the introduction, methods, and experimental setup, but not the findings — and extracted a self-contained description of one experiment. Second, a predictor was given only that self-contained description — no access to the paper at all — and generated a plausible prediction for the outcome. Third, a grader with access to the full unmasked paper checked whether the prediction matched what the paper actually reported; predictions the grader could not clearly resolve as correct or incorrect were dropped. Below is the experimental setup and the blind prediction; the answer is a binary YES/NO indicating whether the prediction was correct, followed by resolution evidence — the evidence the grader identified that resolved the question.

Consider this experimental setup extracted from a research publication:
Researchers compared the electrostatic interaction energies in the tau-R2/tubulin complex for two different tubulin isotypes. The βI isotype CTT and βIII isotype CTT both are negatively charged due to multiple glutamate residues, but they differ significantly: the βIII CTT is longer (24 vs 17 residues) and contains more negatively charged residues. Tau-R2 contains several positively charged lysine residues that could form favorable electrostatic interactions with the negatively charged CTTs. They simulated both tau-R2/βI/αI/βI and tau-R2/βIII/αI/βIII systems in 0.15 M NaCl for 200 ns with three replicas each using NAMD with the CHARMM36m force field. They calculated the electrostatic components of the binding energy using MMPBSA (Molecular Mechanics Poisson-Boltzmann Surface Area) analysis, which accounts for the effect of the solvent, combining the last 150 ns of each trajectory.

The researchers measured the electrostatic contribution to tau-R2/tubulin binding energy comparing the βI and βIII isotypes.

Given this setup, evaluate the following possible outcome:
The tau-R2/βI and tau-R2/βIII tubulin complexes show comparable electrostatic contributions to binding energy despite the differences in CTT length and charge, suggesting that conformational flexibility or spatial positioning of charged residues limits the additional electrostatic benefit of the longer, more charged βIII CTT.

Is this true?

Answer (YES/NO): YES